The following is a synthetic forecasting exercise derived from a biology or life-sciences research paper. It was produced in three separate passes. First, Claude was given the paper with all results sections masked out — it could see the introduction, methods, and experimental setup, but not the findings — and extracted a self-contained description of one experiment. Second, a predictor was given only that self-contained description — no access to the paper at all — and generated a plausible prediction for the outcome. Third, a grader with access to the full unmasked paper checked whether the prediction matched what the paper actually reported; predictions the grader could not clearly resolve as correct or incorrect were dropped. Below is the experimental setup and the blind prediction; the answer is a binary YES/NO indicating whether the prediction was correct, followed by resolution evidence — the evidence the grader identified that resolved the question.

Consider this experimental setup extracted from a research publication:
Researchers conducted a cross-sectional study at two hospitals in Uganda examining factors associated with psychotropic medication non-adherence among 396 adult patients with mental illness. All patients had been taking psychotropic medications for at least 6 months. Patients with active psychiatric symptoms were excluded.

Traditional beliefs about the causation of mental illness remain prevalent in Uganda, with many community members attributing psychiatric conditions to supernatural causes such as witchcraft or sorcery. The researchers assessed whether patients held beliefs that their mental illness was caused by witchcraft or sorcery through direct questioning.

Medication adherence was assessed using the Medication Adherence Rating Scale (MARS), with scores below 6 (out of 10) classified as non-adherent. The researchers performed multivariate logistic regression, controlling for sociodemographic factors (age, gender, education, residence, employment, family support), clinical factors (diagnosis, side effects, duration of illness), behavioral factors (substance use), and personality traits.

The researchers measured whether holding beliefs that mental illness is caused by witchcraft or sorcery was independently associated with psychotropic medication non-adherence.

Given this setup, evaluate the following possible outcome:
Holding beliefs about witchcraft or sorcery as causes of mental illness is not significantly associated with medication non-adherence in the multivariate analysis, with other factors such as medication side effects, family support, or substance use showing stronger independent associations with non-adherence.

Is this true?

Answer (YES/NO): NO